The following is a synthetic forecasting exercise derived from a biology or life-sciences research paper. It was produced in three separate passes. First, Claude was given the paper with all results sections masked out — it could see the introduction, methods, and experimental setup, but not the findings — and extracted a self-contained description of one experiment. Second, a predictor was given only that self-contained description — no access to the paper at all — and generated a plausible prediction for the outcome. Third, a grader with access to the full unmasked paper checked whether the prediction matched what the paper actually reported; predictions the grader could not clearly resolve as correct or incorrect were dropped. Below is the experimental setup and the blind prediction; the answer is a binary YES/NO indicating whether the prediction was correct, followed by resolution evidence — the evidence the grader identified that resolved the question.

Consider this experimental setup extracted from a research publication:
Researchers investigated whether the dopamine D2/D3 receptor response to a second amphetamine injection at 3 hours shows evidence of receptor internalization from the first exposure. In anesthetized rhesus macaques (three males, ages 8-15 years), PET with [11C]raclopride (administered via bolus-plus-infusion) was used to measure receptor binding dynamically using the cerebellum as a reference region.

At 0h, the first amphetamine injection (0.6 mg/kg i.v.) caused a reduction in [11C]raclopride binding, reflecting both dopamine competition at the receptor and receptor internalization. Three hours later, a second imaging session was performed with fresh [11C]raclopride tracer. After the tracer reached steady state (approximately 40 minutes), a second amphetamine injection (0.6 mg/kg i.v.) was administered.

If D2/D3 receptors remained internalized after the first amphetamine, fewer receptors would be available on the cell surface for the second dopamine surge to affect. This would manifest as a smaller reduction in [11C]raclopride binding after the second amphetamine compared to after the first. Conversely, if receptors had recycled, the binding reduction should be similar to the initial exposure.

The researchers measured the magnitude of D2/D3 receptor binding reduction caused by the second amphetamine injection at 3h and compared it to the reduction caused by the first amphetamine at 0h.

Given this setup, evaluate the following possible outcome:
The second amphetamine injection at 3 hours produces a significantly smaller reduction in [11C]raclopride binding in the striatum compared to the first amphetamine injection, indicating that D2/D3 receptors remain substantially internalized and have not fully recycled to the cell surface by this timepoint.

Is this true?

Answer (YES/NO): NO